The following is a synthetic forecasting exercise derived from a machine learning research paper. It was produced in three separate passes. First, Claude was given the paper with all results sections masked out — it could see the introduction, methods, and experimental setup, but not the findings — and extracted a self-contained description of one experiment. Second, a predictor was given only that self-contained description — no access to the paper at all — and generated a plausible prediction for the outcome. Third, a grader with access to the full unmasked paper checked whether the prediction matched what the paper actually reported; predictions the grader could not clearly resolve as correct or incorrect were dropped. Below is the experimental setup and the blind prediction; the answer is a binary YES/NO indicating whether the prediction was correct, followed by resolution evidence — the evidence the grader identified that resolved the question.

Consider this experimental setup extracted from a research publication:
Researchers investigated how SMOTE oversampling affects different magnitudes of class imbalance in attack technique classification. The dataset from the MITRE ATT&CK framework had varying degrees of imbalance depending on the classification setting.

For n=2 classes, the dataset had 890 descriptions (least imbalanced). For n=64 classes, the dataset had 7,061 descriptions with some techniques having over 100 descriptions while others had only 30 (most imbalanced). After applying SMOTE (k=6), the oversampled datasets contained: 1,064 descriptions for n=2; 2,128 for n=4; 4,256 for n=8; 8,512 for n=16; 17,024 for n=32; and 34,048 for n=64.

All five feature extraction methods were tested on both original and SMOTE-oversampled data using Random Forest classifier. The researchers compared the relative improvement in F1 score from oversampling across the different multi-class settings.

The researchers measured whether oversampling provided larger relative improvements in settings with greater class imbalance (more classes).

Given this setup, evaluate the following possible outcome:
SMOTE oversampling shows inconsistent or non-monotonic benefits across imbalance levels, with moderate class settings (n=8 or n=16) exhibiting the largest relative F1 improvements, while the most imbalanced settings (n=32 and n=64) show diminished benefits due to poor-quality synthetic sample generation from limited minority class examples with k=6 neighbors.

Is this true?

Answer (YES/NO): NO